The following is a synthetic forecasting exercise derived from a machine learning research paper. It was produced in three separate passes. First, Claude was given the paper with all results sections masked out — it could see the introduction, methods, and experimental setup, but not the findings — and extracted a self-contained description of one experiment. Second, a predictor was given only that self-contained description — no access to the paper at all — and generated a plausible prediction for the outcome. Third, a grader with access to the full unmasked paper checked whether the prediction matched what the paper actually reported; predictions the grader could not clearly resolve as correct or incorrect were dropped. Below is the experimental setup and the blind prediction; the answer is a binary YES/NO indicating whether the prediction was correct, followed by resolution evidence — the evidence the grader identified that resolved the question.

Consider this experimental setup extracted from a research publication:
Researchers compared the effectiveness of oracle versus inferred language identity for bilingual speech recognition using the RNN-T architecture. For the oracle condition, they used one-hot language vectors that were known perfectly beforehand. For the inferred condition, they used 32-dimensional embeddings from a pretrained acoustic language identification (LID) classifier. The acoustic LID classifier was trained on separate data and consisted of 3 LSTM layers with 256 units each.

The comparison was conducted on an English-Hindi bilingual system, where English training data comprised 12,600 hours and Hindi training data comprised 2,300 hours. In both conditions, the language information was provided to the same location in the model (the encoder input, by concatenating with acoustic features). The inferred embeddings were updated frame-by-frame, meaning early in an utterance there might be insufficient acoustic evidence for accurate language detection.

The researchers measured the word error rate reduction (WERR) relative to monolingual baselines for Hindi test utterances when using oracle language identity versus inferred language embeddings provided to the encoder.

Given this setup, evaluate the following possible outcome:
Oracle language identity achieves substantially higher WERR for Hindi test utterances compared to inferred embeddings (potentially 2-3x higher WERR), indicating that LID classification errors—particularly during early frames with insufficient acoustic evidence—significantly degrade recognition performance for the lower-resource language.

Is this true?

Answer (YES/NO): NO